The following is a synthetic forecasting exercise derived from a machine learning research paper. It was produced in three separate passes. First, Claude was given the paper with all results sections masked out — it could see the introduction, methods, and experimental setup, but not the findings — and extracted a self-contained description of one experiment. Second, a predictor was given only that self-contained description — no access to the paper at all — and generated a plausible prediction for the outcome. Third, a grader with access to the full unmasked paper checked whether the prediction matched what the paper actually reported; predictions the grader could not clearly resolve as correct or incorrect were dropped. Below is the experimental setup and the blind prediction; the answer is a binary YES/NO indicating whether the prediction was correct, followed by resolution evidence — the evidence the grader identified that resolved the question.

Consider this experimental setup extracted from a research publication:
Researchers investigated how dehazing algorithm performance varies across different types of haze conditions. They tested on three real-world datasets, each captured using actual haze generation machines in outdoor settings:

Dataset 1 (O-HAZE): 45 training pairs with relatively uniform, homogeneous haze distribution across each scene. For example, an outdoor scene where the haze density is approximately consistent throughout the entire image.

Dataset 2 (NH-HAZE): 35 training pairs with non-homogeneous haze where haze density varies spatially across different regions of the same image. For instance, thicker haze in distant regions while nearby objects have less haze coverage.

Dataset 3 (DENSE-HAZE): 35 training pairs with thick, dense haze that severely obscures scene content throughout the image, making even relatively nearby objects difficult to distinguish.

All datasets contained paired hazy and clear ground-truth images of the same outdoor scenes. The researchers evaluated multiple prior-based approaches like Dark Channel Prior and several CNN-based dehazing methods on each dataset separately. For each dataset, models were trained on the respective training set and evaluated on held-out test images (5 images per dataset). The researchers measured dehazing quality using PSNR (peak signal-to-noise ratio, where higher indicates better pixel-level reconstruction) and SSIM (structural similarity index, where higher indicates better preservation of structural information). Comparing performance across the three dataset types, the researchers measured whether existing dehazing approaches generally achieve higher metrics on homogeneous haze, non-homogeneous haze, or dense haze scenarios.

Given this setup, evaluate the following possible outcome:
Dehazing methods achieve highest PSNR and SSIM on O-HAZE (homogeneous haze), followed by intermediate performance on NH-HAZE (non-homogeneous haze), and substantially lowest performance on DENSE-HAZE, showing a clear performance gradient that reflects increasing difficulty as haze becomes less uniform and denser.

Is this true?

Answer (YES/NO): NO